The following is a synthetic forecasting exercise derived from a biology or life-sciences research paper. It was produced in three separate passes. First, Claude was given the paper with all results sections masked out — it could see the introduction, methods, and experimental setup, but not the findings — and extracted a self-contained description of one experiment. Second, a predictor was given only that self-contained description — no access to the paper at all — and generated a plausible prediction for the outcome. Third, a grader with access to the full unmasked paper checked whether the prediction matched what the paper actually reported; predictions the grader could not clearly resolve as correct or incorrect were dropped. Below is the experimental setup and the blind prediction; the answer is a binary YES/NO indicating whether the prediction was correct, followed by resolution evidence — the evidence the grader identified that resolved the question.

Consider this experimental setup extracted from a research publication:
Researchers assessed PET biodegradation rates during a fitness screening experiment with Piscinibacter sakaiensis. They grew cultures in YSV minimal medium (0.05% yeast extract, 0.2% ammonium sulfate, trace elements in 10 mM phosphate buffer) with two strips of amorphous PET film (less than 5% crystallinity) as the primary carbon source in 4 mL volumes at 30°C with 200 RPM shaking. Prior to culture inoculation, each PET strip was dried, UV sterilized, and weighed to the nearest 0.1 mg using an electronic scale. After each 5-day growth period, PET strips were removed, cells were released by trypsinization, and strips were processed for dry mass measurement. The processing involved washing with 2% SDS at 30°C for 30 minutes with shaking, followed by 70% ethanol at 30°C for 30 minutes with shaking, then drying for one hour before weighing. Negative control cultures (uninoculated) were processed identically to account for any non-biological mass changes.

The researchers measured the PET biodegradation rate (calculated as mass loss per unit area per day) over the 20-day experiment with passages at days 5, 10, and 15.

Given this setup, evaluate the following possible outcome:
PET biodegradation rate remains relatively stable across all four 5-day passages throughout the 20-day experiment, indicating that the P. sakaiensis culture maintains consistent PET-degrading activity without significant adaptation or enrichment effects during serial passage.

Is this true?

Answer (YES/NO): NO